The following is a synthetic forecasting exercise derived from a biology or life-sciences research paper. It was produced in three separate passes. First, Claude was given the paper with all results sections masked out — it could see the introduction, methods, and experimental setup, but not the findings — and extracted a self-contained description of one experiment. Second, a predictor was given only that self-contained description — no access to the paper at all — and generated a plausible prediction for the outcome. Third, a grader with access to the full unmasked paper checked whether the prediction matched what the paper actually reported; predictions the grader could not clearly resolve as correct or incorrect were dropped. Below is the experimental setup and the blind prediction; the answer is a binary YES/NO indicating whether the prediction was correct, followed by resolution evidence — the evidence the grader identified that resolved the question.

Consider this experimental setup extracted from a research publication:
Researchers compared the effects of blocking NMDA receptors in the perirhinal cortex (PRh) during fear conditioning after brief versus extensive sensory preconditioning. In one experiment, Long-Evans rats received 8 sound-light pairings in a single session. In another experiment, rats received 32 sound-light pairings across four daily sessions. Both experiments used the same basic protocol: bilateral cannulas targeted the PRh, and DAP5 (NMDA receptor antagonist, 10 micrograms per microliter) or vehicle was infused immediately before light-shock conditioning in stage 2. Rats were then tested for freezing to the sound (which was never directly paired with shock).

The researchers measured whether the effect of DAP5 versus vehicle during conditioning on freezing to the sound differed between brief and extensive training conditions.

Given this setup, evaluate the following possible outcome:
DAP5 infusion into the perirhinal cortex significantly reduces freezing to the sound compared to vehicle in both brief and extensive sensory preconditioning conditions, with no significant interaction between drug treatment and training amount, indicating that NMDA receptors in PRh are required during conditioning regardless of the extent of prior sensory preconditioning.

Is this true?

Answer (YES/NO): NO